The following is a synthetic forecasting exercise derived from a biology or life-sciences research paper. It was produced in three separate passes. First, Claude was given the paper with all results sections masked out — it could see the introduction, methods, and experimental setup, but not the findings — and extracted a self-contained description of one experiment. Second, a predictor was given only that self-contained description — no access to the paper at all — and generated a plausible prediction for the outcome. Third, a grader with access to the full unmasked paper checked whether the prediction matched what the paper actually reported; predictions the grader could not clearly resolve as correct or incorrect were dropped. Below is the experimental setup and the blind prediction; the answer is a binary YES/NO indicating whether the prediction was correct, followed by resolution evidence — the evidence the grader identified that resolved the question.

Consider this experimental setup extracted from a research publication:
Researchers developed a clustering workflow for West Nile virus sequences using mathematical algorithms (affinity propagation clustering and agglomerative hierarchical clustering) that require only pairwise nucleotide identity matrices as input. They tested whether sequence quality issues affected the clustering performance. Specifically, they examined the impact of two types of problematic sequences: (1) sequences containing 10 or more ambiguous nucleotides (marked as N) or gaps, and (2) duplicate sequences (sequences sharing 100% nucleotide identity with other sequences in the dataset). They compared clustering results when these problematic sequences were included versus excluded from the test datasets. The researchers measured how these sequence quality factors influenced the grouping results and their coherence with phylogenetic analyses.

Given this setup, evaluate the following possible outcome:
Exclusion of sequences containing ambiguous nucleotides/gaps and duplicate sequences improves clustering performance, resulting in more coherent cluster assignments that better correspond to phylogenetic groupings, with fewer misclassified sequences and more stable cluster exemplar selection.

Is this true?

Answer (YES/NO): NO